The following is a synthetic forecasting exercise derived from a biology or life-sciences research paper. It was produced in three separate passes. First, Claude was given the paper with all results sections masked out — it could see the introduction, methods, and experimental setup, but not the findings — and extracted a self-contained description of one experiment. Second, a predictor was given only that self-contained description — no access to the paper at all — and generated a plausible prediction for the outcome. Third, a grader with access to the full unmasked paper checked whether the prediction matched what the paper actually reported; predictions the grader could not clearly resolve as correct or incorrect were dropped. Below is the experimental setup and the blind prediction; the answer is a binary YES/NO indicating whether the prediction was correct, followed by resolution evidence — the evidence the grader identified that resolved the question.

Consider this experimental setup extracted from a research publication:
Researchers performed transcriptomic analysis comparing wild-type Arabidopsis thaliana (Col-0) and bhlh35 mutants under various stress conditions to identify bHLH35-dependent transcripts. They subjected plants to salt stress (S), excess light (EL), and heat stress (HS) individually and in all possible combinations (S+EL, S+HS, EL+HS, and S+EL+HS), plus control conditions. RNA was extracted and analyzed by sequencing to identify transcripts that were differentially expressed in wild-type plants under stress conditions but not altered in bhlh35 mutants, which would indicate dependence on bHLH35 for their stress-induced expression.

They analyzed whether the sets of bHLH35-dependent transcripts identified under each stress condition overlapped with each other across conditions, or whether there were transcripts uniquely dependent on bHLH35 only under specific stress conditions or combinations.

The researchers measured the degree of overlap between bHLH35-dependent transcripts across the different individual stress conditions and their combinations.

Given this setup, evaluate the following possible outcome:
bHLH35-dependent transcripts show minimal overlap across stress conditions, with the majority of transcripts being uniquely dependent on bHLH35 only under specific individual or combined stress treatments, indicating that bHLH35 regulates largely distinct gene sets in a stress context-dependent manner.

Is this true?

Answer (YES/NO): YES